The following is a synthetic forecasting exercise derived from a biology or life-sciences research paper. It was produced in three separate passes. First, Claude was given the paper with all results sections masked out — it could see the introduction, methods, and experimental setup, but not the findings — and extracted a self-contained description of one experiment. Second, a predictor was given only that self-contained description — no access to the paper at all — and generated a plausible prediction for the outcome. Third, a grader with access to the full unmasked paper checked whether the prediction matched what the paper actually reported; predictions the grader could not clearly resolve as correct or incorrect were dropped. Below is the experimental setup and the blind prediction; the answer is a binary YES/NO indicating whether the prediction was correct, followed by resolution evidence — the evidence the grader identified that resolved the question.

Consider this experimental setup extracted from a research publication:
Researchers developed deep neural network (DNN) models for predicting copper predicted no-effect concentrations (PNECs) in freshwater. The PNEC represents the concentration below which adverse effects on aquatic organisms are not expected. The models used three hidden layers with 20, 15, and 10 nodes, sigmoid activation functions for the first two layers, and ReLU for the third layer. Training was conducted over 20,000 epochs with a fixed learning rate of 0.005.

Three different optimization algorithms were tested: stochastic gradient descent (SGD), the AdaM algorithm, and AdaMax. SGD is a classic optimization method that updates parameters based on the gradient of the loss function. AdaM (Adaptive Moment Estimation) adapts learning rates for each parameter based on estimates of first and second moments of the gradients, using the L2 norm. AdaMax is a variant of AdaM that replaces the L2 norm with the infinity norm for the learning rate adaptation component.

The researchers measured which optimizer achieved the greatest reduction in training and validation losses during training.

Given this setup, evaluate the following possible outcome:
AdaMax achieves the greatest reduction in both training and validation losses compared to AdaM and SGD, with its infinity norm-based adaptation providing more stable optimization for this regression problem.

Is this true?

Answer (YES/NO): YES